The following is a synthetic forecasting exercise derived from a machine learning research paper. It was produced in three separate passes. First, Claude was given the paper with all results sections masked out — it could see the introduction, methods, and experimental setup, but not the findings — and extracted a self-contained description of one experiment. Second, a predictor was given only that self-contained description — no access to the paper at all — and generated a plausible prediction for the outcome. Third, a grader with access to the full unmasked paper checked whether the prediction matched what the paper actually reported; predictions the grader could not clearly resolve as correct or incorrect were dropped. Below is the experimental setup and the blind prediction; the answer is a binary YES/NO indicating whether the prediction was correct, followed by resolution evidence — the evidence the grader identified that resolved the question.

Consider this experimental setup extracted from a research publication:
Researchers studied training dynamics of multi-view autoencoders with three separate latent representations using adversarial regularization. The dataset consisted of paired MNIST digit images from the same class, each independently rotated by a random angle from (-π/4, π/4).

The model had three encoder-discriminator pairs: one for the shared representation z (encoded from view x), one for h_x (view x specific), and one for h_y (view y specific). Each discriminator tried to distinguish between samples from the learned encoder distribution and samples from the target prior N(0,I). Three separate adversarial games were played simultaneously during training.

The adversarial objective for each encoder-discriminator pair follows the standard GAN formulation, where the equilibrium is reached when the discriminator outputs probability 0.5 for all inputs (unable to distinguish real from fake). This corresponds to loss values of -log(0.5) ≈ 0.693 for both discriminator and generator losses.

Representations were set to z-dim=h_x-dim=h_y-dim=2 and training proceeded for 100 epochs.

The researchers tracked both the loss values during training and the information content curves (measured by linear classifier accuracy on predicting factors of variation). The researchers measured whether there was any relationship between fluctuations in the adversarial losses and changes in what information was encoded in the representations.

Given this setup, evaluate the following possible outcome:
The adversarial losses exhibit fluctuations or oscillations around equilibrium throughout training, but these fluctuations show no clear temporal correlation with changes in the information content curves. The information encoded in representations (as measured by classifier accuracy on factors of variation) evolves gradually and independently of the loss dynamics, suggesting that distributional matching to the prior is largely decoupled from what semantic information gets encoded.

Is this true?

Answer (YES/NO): NO